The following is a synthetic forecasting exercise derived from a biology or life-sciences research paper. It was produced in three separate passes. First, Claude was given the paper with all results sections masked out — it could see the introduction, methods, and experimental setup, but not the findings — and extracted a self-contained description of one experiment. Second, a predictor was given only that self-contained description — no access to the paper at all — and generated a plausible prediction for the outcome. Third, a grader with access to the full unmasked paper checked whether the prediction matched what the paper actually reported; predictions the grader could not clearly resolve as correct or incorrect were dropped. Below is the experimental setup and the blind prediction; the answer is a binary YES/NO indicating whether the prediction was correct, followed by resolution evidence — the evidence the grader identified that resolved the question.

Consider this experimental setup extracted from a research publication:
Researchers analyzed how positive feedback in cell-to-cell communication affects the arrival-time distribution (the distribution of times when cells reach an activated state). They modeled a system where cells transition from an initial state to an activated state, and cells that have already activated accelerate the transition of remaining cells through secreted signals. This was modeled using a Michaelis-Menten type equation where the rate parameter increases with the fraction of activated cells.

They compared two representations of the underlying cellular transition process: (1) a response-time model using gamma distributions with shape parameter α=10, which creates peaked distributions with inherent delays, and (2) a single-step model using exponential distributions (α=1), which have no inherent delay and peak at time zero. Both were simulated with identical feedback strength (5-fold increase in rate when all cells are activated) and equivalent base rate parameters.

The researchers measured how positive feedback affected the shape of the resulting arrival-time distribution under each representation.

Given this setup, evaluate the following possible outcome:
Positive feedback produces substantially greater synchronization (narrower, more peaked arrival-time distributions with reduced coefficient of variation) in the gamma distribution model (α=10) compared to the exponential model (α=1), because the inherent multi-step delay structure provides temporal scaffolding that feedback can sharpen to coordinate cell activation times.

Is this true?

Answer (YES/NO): YES